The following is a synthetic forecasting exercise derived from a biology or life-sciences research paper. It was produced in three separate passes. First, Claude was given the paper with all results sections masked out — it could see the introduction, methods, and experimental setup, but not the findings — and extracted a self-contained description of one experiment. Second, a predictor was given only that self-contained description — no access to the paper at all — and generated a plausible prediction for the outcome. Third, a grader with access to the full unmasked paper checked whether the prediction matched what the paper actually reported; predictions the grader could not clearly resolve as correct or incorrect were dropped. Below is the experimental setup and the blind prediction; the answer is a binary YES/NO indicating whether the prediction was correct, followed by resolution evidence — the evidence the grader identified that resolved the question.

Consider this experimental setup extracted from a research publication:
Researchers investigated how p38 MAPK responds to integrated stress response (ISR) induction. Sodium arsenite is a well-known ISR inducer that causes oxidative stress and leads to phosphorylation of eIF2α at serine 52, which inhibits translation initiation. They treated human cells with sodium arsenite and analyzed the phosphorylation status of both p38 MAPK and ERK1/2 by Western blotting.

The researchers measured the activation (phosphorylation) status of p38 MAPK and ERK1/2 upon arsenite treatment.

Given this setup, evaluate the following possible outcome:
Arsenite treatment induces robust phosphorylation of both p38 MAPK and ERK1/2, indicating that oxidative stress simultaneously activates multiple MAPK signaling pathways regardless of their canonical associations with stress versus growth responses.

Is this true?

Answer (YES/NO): NO